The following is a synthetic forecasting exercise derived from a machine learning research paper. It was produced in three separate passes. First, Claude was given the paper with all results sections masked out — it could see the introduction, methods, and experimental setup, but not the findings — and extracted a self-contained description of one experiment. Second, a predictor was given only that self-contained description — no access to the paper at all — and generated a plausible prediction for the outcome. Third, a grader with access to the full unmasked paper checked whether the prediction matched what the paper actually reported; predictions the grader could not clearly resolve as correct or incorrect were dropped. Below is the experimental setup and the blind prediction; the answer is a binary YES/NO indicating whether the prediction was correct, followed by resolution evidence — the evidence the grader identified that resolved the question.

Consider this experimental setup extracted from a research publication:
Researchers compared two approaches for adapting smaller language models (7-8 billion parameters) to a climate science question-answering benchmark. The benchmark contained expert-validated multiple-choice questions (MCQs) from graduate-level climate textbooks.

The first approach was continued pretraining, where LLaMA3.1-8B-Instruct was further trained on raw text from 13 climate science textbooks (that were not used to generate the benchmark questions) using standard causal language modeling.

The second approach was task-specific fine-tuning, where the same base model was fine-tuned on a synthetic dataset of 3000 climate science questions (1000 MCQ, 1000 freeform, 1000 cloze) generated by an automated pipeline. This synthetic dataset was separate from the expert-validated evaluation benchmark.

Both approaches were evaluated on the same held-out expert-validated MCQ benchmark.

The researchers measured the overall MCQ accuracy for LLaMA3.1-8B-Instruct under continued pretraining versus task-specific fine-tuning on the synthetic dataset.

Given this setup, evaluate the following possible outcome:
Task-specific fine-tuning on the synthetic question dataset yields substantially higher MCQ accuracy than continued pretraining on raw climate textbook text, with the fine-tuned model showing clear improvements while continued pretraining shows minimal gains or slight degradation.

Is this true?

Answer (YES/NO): NO